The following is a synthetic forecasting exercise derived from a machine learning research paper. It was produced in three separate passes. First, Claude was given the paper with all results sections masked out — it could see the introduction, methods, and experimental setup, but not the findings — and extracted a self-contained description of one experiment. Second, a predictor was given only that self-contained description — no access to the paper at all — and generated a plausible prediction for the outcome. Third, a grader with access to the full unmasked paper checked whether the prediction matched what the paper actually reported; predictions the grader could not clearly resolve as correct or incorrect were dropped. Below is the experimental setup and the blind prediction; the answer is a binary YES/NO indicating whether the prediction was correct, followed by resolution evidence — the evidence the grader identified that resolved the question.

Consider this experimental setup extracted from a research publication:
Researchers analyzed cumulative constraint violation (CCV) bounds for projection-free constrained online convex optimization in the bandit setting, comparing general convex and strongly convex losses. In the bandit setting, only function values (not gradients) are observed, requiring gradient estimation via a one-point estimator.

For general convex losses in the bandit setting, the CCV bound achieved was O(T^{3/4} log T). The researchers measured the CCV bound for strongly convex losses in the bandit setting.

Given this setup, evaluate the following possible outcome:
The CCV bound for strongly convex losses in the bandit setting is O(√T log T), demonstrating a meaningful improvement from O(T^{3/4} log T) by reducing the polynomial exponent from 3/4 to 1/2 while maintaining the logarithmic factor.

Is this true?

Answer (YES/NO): NO